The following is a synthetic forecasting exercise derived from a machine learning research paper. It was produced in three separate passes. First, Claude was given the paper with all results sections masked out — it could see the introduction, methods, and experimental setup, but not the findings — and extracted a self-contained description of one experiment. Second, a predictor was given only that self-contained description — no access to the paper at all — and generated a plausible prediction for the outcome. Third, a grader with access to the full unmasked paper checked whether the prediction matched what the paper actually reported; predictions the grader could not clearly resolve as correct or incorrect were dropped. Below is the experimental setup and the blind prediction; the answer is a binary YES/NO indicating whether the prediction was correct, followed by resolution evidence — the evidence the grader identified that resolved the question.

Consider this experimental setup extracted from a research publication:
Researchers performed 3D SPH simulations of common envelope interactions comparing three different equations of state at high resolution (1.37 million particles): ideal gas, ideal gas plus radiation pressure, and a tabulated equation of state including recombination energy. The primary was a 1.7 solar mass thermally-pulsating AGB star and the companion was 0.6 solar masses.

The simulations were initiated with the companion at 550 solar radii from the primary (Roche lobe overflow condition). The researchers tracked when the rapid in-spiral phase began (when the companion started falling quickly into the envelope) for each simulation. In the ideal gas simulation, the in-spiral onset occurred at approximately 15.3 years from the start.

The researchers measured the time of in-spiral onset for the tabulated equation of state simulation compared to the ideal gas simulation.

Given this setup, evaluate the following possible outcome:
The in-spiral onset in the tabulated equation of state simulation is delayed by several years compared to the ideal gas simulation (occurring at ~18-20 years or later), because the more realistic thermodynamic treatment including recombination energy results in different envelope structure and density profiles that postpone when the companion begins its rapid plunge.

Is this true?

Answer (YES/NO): NO